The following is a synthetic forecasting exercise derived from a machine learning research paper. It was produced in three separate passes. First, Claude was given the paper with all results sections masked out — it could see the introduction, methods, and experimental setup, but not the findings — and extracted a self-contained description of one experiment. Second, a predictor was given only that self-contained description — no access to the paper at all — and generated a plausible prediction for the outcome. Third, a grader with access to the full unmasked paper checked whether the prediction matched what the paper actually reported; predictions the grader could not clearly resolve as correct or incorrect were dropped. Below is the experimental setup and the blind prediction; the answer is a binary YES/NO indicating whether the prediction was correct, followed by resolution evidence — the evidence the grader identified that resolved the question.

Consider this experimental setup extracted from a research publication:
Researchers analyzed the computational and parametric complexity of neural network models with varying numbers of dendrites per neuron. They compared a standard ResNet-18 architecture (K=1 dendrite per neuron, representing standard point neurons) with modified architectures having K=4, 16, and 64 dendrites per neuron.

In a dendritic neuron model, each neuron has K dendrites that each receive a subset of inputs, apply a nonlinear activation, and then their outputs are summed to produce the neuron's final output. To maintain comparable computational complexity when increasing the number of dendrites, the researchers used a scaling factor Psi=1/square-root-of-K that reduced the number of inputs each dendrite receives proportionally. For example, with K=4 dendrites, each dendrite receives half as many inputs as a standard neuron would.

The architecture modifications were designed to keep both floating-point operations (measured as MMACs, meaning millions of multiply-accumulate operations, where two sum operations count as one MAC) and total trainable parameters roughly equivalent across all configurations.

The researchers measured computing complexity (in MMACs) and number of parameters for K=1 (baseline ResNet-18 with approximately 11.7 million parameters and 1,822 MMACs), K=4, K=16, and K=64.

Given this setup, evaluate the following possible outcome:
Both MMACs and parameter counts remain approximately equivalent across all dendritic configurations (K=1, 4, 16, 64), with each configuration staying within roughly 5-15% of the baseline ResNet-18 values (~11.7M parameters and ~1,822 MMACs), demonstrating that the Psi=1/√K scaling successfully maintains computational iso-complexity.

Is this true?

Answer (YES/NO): YES